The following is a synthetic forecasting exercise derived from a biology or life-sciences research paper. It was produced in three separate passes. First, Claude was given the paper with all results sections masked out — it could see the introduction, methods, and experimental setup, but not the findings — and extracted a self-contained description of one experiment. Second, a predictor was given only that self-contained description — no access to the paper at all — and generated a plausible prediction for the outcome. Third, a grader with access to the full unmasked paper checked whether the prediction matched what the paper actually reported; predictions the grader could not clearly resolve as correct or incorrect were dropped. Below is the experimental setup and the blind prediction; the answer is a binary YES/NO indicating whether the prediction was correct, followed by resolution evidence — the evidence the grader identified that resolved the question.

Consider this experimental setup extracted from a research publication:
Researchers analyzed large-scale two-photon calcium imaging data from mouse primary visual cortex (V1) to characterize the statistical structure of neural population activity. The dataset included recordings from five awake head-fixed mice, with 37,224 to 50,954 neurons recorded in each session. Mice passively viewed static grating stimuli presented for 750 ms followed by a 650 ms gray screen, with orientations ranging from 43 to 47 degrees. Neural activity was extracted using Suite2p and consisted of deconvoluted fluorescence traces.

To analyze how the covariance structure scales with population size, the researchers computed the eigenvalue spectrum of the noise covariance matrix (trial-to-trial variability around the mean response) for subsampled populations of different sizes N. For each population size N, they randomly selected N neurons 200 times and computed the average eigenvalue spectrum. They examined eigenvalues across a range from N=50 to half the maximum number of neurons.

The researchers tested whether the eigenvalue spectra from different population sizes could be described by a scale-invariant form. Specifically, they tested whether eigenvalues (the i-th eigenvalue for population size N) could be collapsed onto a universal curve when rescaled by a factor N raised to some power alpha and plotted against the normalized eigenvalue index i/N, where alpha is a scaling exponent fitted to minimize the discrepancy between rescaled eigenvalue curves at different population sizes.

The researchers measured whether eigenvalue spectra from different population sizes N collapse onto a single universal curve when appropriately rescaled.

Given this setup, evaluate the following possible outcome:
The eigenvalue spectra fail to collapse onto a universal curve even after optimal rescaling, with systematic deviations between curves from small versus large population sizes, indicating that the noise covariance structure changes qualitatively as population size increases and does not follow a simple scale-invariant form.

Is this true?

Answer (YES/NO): NO